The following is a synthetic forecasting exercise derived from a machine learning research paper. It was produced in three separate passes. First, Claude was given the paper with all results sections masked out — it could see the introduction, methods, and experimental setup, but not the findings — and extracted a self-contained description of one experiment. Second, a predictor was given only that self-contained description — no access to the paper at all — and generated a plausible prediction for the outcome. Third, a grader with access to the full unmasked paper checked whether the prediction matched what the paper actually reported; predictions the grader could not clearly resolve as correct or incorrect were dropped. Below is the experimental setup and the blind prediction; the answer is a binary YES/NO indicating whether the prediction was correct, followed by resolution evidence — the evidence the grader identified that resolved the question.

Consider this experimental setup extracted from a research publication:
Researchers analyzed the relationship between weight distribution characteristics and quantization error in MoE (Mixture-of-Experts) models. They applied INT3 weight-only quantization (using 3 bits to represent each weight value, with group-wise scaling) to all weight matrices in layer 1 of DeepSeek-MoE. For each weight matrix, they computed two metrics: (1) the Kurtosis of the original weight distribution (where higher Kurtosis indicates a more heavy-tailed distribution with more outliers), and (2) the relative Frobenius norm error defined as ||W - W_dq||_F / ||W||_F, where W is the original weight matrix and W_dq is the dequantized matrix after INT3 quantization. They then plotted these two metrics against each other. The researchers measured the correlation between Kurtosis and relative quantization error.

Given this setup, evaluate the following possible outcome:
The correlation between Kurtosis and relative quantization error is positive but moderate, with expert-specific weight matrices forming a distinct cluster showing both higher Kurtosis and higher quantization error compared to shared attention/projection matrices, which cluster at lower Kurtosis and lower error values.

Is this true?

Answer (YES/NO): NO